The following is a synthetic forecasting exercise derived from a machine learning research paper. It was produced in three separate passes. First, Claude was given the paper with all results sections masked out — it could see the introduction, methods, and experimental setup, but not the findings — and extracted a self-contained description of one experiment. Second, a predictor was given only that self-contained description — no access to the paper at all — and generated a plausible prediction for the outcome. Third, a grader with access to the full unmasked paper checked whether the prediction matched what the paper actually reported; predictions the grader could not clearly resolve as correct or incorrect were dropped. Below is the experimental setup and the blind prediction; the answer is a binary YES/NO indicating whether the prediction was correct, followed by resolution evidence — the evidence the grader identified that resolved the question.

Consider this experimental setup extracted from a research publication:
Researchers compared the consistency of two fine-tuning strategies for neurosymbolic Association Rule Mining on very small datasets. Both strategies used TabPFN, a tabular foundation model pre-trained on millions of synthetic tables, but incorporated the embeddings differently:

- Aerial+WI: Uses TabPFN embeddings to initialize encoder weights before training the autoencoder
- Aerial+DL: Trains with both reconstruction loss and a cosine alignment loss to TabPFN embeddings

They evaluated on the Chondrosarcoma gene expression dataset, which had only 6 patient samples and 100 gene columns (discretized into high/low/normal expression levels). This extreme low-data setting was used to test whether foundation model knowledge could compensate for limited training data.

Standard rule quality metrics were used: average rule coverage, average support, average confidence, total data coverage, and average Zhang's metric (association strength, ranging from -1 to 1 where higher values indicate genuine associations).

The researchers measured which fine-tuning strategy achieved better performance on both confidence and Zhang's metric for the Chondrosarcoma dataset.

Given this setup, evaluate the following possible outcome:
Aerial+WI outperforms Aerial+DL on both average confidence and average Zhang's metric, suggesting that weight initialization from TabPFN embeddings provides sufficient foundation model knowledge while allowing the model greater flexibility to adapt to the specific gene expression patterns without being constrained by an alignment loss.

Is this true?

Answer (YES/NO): NO